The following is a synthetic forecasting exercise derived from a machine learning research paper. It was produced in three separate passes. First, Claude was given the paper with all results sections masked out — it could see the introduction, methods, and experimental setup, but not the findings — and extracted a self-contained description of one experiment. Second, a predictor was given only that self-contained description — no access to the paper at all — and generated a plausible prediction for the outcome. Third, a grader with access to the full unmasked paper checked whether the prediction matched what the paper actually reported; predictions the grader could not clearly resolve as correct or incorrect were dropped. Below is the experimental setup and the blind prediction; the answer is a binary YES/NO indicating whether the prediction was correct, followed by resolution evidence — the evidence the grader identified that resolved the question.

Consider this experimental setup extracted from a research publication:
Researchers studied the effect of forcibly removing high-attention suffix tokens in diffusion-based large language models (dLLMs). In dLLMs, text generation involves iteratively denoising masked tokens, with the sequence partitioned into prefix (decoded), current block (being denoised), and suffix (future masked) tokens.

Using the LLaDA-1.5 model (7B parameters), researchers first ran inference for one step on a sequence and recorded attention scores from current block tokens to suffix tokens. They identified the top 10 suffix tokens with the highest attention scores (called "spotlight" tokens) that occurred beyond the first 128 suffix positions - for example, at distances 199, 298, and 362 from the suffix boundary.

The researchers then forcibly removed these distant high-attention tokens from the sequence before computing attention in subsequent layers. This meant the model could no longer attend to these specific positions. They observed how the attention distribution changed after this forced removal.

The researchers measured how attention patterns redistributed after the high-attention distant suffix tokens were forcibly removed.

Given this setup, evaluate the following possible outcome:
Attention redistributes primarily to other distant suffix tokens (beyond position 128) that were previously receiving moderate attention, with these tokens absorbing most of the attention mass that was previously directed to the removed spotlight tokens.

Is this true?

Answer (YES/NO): NO